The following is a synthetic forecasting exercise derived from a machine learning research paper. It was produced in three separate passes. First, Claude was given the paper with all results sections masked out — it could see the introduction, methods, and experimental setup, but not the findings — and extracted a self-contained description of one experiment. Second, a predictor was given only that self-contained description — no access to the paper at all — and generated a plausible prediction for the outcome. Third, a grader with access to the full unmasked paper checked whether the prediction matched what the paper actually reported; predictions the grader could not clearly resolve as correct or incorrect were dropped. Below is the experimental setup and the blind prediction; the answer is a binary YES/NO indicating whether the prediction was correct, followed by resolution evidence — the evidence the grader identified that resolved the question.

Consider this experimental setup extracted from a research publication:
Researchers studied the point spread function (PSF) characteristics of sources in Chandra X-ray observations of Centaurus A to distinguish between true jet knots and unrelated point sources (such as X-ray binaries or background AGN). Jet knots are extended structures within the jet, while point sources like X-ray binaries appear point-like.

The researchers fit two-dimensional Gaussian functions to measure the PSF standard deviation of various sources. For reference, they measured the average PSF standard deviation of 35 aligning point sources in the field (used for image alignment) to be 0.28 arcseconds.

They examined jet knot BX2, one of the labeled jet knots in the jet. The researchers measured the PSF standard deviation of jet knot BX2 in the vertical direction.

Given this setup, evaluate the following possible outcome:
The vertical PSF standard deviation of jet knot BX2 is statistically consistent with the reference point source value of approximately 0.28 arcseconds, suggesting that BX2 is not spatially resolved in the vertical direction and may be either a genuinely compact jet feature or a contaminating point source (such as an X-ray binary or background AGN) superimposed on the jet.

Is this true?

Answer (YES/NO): NO